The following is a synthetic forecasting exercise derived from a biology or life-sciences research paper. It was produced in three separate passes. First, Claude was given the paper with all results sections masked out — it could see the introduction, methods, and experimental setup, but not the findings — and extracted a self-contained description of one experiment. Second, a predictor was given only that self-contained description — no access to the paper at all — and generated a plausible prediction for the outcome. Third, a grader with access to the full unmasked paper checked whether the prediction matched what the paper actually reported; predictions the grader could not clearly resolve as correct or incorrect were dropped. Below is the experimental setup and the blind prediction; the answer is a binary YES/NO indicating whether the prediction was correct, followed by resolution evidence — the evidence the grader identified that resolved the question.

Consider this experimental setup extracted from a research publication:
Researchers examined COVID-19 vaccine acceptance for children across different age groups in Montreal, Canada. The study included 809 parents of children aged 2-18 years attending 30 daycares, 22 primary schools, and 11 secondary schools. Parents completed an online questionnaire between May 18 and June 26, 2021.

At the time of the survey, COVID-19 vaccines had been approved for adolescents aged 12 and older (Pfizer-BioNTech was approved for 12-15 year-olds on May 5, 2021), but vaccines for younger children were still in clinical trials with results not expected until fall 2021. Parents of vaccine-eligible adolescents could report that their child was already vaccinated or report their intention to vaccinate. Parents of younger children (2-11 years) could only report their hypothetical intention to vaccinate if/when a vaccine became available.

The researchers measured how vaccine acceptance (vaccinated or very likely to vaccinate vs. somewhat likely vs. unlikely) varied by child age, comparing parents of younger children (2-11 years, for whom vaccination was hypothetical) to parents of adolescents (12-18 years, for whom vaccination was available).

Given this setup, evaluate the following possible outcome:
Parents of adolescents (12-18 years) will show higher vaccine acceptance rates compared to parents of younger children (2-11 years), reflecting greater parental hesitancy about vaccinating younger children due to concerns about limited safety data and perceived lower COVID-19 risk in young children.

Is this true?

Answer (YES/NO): YES